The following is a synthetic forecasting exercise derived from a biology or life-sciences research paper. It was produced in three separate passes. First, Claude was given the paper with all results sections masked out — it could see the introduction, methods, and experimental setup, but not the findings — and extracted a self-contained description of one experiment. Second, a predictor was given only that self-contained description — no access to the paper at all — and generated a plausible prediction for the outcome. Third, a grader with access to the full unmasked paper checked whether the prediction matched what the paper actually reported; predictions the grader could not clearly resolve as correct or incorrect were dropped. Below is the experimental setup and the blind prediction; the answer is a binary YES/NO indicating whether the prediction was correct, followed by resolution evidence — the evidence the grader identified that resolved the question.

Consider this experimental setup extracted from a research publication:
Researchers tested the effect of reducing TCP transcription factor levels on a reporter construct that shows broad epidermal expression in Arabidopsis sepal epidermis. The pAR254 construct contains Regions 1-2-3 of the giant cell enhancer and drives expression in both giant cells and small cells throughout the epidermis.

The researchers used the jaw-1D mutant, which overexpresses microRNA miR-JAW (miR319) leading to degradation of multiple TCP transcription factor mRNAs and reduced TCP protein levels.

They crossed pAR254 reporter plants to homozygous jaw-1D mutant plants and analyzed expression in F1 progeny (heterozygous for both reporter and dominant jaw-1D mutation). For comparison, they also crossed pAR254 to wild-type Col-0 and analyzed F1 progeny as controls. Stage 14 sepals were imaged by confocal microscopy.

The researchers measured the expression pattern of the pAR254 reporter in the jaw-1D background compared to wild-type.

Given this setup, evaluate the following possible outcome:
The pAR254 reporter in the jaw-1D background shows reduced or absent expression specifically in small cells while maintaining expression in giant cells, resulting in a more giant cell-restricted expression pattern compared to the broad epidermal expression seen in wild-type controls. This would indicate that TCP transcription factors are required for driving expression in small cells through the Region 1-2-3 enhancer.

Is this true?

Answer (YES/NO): YES